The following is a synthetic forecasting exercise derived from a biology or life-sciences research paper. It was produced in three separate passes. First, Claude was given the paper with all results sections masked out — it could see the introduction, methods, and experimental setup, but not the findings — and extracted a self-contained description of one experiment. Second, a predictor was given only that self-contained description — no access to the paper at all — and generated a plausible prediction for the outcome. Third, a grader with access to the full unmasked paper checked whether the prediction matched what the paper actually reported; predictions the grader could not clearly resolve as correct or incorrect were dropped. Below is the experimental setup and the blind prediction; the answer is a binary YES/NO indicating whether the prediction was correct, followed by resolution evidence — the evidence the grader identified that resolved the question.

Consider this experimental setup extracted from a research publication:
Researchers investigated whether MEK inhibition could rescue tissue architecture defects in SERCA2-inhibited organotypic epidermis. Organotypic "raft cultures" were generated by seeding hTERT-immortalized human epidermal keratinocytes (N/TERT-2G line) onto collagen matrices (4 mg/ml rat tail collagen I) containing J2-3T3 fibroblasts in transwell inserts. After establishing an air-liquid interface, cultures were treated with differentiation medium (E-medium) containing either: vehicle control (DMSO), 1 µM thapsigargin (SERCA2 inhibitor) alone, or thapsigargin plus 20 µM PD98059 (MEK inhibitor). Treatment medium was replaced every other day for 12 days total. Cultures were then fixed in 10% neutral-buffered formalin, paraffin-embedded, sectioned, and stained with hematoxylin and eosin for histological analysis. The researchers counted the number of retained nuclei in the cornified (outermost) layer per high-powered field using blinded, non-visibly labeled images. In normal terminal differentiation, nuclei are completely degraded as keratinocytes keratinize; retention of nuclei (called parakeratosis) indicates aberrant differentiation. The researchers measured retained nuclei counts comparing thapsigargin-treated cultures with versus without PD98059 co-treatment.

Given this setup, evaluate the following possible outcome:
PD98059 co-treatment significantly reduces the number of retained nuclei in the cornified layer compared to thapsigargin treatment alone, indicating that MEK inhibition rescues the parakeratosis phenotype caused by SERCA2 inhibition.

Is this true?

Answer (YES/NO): YES